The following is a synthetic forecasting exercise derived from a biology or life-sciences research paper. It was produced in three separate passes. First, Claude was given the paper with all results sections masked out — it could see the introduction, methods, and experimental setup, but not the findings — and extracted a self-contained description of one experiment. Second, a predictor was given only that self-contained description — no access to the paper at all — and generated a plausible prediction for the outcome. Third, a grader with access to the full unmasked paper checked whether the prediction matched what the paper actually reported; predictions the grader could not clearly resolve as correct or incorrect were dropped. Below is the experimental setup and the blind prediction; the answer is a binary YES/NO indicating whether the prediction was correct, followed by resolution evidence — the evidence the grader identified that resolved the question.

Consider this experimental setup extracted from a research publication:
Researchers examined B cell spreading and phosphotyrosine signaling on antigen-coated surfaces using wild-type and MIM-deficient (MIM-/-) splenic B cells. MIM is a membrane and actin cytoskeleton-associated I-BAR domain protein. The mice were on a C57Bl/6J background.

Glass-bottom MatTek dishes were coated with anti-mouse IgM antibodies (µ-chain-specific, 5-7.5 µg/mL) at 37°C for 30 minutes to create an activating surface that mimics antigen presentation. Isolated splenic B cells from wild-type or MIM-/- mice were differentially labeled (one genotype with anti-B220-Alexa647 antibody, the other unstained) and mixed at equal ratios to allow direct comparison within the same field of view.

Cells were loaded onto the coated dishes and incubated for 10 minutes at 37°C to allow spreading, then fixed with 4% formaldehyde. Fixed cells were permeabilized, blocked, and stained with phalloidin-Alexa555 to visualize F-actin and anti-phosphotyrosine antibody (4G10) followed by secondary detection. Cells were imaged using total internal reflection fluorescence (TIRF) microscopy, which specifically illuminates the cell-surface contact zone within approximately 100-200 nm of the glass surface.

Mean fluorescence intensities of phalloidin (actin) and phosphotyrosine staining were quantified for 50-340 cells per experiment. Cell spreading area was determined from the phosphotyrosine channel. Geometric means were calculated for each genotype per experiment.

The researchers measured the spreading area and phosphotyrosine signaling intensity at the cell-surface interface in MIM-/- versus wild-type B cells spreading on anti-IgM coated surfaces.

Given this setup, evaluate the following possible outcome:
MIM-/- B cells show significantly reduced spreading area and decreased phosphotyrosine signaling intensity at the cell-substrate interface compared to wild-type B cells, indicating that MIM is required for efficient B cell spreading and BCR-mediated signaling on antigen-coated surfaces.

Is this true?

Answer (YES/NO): NO